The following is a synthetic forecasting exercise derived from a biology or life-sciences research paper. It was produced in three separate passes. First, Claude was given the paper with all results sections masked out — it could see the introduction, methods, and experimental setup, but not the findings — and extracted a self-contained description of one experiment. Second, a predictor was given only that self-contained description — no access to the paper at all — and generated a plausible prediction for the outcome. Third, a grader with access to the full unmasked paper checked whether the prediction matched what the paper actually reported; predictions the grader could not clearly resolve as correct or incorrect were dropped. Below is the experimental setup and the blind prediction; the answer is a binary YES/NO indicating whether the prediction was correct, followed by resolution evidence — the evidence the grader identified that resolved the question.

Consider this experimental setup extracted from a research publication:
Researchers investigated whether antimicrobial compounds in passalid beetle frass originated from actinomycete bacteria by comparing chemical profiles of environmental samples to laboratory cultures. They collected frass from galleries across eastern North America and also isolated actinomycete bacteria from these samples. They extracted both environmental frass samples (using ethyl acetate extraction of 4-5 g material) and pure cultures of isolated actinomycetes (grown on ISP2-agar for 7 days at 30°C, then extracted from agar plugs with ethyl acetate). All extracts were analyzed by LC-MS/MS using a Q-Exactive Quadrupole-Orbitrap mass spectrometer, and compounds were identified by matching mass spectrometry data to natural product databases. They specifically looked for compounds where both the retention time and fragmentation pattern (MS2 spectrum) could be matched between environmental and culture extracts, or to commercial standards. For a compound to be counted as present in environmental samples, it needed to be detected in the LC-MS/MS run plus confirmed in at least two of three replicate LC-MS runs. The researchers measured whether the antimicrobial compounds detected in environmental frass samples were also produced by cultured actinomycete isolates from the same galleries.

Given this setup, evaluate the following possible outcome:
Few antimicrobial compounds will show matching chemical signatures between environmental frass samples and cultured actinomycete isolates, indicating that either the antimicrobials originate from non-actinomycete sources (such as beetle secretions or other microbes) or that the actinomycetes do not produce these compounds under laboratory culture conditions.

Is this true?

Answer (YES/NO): NO